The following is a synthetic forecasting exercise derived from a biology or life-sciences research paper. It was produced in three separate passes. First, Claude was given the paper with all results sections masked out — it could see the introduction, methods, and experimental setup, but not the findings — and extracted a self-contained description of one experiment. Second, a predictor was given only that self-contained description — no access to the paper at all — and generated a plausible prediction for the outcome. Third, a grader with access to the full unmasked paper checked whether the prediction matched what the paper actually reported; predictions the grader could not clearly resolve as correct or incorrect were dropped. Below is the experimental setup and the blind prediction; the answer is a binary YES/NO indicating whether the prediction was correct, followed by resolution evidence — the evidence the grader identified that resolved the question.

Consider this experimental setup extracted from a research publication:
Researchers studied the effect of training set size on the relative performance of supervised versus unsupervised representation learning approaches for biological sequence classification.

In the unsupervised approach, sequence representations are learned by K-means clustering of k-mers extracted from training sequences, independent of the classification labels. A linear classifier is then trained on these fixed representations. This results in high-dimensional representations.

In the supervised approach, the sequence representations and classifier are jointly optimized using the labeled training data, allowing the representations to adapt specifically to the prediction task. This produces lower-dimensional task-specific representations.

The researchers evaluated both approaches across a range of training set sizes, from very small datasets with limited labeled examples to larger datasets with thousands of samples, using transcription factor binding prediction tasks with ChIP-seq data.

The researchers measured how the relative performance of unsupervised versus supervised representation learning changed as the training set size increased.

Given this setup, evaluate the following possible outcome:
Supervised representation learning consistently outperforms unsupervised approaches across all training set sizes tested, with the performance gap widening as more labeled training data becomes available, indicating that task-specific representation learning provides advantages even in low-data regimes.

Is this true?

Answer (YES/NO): NO